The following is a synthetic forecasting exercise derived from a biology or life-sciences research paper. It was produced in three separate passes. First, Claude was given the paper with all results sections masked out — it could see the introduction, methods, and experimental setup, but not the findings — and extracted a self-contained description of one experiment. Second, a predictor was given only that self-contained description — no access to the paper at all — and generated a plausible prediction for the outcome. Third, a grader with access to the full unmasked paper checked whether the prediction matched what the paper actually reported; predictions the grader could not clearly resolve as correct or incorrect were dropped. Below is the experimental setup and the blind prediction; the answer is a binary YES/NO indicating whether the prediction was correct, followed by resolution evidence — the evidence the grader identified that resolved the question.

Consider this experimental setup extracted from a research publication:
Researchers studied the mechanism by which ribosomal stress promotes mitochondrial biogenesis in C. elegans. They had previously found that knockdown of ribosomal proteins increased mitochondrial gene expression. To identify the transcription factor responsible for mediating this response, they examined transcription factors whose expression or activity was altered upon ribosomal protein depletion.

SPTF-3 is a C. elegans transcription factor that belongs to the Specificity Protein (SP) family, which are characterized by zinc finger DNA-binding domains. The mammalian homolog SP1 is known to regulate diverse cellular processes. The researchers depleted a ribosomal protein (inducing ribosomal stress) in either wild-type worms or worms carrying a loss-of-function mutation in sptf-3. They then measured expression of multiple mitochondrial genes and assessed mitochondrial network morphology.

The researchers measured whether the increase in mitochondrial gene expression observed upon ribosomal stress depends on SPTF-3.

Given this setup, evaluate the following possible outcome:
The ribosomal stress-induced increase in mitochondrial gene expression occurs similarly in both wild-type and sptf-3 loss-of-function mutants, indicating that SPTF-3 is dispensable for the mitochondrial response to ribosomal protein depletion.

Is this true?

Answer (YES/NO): NO